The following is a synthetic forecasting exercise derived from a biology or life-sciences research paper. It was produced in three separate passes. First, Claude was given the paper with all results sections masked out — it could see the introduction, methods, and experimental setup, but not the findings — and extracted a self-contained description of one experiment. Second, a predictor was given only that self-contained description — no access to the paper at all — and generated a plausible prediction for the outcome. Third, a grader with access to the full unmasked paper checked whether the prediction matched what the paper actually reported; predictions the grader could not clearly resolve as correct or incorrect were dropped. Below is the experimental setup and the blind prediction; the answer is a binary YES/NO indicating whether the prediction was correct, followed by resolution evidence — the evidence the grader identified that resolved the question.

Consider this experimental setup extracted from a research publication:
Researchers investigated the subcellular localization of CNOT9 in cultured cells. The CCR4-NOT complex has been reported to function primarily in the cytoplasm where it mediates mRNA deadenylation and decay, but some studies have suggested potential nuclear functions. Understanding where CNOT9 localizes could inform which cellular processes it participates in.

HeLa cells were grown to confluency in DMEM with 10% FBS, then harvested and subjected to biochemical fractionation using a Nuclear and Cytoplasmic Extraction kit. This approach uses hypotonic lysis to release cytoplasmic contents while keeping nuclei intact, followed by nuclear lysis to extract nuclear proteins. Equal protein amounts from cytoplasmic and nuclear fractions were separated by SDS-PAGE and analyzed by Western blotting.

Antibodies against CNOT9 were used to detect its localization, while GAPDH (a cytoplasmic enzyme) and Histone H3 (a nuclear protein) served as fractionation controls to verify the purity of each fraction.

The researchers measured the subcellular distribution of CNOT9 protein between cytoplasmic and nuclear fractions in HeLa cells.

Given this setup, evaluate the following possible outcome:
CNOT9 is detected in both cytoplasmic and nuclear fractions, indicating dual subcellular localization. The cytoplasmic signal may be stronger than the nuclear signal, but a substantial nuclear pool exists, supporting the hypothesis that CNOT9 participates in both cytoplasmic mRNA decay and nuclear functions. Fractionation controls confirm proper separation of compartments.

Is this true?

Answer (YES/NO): NO